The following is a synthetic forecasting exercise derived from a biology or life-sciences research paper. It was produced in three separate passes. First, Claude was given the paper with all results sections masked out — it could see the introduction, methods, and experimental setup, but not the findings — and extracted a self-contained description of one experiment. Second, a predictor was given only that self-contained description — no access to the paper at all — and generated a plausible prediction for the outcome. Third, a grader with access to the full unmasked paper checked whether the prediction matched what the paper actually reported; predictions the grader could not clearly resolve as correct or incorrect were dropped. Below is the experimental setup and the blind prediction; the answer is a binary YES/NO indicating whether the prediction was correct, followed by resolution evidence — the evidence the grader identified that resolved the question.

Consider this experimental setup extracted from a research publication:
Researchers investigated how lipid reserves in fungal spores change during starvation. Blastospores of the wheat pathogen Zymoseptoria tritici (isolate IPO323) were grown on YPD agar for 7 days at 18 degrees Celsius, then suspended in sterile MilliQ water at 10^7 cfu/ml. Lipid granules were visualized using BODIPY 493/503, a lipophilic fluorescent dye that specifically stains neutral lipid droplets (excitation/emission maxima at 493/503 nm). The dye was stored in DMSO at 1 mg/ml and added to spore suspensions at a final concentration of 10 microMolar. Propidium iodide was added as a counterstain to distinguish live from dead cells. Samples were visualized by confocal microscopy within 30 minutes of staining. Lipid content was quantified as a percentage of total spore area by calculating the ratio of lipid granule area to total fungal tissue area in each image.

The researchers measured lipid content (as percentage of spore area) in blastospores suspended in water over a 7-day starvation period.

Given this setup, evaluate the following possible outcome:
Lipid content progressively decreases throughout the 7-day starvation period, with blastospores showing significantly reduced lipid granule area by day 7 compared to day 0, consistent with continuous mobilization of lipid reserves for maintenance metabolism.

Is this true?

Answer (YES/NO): YES